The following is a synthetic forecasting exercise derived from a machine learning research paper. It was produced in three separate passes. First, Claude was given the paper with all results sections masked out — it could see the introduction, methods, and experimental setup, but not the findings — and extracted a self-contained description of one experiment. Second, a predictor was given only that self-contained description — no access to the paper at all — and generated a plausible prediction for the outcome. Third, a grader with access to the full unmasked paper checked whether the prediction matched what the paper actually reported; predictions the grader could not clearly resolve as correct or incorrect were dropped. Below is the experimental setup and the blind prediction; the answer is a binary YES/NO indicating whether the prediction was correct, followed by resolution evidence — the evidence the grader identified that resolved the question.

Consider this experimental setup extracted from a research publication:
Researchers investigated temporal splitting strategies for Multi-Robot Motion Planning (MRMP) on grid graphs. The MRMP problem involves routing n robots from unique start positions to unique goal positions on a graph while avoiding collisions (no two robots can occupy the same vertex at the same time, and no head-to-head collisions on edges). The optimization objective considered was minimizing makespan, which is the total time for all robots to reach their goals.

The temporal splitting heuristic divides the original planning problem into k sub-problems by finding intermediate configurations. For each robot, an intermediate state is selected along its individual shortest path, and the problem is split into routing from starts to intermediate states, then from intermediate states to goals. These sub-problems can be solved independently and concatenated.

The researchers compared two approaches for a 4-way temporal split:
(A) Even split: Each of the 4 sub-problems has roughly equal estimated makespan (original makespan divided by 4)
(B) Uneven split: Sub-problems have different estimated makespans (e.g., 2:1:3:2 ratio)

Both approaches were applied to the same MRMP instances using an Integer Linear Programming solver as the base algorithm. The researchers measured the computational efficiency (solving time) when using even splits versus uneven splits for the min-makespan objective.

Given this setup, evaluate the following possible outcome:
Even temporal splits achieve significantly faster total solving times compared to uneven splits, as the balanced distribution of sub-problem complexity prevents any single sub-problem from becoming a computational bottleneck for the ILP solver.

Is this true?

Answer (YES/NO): YES